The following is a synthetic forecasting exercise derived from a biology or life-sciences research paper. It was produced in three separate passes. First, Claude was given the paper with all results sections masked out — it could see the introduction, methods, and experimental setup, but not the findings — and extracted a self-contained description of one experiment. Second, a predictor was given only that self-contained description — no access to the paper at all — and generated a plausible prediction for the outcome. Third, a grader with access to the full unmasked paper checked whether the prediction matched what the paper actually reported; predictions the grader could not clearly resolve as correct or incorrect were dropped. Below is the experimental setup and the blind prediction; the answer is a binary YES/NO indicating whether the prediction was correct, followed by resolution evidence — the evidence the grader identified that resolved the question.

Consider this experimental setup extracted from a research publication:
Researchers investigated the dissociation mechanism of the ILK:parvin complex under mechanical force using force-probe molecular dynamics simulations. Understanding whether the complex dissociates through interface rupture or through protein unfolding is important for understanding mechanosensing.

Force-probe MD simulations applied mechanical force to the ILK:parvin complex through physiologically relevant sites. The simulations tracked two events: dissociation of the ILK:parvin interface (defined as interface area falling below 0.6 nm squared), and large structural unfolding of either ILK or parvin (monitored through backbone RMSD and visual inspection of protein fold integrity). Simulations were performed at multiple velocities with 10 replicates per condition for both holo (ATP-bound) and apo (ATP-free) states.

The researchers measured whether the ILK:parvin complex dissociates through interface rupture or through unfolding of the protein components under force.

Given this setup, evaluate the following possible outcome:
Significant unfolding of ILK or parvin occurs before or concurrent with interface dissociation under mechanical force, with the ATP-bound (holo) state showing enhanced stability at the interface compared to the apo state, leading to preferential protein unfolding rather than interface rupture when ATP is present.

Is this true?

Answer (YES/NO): YES